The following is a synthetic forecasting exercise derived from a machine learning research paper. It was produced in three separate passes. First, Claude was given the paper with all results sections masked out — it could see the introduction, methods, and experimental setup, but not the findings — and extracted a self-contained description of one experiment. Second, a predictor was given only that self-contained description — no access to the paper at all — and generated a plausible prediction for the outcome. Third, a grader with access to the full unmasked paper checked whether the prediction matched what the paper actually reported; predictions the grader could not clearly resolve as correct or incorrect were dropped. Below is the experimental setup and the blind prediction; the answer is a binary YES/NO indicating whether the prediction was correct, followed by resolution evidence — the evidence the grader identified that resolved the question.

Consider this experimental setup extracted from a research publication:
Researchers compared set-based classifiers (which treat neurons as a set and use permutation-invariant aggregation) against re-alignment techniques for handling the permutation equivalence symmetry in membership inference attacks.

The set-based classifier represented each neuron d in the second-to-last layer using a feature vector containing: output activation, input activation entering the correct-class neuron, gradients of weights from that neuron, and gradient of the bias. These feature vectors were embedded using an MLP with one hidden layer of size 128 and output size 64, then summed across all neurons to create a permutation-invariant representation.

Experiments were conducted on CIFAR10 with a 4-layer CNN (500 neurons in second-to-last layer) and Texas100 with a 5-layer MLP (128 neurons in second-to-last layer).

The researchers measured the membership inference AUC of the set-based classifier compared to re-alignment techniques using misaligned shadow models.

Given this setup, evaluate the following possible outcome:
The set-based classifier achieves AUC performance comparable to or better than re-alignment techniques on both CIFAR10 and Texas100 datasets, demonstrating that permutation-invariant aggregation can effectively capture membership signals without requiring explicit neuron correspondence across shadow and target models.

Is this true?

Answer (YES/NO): NO